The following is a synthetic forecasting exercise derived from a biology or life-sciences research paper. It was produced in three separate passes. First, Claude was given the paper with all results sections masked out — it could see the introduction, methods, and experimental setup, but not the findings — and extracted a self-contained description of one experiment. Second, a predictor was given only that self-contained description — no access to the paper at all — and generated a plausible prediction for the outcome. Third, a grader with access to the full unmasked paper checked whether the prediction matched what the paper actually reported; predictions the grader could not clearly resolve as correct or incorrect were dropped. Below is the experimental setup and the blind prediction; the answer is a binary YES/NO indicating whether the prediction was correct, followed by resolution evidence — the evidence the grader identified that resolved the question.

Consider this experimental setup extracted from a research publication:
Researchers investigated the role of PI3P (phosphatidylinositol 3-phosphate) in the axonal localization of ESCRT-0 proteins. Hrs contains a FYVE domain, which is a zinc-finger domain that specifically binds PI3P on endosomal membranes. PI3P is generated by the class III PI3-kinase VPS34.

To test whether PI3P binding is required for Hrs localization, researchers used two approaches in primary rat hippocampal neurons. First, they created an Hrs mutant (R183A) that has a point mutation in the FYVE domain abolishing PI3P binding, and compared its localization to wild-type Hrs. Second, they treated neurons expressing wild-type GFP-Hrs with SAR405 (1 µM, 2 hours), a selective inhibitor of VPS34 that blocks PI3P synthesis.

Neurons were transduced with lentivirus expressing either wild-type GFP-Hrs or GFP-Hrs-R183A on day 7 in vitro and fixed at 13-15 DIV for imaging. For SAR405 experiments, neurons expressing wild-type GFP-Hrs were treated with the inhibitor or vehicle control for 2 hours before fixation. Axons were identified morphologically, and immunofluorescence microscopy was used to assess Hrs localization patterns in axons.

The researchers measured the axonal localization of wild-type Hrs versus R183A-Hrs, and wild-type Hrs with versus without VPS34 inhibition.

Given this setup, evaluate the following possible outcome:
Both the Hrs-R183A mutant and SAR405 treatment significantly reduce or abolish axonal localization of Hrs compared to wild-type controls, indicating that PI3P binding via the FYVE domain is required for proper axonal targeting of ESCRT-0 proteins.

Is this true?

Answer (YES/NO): NO